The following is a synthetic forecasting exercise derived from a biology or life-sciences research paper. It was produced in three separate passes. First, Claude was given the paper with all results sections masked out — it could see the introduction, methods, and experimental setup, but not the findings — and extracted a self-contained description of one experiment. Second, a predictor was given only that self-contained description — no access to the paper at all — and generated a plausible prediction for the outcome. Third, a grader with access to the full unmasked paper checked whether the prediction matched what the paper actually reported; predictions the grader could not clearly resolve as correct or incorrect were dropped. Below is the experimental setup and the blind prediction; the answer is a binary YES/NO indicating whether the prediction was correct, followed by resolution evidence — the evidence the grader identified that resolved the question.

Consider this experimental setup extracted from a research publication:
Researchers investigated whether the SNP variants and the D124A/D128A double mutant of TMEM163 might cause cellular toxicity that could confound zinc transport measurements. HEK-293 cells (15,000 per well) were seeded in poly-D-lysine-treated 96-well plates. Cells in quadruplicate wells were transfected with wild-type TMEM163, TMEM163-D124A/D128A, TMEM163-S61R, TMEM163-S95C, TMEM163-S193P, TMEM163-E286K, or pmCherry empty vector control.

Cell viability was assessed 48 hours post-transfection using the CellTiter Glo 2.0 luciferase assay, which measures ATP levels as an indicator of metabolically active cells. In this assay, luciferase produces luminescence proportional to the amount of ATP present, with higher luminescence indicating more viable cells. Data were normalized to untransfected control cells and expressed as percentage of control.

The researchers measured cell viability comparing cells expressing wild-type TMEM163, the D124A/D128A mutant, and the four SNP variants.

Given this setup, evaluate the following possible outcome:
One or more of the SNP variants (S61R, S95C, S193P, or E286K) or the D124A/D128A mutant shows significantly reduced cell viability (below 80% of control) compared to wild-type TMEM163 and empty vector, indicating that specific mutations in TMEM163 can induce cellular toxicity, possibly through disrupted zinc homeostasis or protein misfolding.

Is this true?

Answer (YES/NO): NO